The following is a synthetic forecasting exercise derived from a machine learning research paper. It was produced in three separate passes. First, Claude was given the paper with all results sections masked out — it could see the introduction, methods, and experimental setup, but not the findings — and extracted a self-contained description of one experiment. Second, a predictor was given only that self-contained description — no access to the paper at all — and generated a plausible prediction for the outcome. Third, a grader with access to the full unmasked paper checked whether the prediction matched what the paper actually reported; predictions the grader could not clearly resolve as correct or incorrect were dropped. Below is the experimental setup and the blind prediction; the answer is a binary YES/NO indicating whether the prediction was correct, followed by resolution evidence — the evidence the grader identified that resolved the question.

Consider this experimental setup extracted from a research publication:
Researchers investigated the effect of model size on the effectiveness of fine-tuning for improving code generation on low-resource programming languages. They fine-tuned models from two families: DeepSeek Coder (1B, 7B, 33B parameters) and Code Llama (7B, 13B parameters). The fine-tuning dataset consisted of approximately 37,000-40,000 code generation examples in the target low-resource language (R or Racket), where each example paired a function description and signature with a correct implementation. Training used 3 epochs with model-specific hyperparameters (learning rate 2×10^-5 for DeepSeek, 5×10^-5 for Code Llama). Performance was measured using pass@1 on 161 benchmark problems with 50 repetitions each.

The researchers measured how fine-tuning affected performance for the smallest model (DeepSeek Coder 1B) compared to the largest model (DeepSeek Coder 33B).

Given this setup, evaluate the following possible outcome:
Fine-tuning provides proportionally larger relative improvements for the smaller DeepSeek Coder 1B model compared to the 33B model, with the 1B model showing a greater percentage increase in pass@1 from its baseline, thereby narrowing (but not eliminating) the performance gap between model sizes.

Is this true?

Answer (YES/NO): YES